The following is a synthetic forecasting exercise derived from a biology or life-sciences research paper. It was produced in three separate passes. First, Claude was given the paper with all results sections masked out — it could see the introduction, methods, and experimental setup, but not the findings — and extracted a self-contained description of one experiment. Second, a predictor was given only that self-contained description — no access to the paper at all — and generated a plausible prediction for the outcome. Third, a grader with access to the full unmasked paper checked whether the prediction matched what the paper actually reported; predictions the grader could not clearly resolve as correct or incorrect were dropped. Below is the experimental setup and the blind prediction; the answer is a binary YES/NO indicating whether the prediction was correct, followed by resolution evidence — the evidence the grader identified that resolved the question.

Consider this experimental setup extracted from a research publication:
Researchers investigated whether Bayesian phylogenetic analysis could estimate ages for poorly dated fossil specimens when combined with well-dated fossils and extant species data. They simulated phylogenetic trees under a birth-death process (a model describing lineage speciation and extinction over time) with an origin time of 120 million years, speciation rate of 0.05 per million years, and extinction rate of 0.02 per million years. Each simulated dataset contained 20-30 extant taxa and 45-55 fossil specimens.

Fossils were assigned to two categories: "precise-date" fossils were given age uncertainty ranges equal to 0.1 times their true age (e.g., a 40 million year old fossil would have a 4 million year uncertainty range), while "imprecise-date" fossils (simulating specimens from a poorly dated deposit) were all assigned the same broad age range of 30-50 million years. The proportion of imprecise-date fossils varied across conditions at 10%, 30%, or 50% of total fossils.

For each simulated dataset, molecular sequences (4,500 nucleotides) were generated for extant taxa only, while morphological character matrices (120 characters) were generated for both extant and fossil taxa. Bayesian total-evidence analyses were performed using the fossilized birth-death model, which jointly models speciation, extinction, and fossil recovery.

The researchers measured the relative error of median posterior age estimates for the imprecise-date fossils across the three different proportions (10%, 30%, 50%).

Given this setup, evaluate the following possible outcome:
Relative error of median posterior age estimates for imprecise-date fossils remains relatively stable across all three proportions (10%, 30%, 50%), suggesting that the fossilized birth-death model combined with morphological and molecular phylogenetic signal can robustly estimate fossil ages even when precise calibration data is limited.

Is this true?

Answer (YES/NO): NO